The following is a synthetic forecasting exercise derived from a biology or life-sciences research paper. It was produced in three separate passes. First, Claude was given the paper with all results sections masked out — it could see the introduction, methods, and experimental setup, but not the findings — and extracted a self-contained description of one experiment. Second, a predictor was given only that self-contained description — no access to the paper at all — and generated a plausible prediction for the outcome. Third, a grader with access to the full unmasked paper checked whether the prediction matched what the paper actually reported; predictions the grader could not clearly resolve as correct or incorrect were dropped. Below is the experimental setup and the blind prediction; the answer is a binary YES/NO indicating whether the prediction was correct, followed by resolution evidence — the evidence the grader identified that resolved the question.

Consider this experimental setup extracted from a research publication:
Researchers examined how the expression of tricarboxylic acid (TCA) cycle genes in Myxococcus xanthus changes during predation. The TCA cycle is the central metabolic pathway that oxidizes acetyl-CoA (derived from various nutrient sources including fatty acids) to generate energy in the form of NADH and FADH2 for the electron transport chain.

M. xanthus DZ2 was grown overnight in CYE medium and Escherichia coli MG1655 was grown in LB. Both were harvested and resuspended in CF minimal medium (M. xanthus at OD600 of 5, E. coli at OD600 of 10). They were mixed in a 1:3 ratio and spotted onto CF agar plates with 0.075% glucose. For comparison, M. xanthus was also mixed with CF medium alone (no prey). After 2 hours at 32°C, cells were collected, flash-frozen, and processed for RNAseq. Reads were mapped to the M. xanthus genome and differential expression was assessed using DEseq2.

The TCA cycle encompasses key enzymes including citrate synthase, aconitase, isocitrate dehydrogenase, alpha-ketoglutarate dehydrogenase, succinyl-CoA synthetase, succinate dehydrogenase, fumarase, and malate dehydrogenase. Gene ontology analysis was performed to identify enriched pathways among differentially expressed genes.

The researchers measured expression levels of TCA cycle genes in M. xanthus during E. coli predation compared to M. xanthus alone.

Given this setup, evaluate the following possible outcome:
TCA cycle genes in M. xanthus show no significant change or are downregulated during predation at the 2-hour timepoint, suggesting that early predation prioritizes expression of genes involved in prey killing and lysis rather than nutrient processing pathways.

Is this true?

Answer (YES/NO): NO